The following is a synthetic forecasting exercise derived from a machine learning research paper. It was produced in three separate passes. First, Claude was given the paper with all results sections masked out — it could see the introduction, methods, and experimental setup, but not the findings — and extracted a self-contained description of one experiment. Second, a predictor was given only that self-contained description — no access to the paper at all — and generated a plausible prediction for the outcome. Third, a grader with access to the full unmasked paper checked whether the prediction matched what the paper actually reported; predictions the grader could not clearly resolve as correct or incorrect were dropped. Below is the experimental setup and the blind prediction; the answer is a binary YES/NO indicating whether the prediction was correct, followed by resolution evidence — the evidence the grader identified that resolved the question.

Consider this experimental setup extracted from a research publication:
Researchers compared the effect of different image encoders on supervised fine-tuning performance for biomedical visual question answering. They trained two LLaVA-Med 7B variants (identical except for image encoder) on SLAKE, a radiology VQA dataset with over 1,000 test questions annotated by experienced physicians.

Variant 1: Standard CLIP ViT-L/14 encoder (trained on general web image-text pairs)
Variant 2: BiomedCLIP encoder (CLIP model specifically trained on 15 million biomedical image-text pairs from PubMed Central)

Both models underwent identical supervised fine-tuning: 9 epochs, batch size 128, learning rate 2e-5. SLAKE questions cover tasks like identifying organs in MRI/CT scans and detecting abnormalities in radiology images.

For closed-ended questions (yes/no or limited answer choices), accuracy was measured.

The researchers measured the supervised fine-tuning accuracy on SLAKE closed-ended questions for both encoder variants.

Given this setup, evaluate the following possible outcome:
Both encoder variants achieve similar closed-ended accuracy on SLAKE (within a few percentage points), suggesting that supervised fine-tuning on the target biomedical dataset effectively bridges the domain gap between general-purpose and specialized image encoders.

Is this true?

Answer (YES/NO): YES